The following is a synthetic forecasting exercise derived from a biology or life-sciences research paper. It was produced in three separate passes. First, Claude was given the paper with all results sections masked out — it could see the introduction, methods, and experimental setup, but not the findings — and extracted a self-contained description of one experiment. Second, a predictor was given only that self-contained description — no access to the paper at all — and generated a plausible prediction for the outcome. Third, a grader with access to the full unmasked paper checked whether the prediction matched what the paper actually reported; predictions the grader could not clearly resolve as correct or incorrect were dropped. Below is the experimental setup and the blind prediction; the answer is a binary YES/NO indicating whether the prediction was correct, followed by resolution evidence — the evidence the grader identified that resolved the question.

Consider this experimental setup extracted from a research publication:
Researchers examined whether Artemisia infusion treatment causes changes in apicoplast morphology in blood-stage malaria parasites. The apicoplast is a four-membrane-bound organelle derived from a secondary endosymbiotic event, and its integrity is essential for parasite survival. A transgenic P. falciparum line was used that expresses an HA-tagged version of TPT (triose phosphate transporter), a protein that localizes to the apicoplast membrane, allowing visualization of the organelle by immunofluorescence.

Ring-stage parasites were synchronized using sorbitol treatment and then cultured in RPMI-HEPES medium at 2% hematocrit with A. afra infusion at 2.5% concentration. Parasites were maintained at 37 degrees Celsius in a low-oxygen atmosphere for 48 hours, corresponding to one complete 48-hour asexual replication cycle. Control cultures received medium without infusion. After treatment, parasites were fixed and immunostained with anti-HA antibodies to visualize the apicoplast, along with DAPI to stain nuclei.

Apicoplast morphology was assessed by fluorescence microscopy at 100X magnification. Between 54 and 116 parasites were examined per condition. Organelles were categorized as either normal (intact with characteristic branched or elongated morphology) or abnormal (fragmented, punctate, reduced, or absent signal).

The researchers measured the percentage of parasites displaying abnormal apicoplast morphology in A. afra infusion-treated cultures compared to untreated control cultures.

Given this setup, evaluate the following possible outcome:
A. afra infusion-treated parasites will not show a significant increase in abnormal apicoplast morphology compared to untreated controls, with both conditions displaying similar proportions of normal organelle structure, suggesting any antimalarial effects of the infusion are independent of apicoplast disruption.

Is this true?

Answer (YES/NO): NO